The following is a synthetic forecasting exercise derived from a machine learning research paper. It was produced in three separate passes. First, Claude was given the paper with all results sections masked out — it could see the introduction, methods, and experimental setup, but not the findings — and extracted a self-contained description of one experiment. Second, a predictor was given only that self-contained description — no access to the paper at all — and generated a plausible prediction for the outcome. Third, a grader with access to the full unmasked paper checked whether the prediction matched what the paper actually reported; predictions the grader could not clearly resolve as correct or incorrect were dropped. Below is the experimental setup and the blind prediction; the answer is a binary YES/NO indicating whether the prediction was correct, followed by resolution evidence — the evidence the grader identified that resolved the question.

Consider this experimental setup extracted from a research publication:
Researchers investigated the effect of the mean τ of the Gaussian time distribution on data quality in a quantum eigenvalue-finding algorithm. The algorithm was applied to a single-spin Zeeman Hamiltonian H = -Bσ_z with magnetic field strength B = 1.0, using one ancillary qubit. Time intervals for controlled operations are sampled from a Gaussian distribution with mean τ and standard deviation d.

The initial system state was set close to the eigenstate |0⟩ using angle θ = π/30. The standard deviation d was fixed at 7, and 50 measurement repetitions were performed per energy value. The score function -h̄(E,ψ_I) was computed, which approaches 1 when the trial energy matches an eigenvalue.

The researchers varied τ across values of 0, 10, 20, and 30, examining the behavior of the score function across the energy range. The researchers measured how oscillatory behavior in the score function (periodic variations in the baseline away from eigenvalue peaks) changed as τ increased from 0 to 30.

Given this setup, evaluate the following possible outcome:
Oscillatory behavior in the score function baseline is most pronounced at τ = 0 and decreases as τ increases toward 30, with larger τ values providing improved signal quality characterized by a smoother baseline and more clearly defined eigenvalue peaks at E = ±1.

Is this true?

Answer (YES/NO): NO